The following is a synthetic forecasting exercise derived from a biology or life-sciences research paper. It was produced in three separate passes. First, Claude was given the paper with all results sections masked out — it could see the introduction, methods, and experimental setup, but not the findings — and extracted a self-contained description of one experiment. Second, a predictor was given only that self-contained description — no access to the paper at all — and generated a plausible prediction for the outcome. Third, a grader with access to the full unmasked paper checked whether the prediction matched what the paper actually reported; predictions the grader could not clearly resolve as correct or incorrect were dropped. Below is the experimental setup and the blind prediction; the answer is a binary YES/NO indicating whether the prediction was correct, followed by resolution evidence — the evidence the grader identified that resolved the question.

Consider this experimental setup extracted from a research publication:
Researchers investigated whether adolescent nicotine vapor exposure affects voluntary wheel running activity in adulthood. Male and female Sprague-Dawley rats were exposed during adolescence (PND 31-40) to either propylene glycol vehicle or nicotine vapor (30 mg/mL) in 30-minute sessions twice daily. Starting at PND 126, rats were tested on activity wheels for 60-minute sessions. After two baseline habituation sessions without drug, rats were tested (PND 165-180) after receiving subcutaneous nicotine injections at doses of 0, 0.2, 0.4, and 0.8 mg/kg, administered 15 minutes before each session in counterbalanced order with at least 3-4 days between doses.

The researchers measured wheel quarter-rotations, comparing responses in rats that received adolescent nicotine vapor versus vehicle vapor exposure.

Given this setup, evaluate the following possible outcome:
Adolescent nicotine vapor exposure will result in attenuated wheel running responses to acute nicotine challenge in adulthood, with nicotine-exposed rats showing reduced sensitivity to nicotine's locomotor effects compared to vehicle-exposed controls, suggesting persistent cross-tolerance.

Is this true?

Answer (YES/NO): NO